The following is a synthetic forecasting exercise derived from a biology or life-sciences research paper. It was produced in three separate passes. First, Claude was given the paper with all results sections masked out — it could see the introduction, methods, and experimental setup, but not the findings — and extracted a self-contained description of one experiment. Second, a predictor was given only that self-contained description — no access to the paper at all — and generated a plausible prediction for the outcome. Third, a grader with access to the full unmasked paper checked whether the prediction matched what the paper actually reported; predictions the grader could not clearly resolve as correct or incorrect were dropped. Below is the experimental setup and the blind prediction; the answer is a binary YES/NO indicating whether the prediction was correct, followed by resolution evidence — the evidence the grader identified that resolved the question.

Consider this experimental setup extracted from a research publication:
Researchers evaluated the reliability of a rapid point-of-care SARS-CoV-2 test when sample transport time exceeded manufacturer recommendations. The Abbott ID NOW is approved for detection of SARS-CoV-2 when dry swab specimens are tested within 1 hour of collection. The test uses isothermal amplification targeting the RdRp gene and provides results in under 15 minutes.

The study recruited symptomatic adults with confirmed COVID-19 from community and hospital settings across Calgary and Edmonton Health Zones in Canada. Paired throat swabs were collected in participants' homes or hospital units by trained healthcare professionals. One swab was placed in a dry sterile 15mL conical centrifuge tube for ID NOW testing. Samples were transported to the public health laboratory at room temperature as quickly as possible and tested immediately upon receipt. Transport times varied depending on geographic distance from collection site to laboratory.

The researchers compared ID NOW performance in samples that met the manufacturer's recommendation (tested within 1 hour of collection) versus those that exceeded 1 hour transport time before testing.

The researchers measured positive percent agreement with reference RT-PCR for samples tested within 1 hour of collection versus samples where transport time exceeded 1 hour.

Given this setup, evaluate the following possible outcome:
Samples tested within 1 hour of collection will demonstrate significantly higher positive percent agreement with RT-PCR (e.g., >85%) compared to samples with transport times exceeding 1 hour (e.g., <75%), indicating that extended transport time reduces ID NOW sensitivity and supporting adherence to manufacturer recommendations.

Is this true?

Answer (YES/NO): NO